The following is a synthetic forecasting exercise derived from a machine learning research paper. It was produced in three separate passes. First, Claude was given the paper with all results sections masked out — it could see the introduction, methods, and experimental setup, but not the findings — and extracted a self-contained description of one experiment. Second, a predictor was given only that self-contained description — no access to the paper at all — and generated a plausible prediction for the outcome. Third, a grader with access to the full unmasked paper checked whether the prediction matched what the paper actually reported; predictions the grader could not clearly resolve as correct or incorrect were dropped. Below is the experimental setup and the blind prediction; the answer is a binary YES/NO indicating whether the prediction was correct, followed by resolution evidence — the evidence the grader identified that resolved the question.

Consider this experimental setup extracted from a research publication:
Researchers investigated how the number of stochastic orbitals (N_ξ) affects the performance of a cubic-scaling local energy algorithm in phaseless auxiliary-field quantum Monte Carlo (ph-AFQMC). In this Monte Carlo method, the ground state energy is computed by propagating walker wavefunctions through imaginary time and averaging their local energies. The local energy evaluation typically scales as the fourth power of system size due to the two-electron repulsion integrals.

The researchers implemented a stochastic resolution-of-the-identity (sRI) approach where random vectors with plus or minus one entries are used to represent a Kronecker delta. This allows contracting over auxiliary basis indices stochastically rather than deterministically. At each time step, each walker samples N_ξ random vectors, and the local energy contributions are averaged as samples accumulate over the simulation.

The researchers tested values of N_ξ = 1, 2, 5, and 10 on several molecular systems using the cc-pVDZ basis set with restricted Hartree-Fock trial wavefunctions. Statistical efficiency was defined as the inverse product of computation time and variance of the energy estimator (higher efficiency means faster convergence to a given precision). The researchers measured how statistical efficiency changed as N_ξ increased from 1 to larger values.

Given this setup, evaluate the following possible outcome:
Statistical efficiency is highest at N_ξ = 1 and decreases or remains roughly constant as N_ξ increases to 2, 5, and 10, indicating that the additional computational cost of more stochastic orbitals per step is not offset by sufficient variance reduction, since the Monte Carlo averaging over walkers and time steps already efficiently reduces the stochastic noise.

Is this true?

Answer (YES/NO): YES